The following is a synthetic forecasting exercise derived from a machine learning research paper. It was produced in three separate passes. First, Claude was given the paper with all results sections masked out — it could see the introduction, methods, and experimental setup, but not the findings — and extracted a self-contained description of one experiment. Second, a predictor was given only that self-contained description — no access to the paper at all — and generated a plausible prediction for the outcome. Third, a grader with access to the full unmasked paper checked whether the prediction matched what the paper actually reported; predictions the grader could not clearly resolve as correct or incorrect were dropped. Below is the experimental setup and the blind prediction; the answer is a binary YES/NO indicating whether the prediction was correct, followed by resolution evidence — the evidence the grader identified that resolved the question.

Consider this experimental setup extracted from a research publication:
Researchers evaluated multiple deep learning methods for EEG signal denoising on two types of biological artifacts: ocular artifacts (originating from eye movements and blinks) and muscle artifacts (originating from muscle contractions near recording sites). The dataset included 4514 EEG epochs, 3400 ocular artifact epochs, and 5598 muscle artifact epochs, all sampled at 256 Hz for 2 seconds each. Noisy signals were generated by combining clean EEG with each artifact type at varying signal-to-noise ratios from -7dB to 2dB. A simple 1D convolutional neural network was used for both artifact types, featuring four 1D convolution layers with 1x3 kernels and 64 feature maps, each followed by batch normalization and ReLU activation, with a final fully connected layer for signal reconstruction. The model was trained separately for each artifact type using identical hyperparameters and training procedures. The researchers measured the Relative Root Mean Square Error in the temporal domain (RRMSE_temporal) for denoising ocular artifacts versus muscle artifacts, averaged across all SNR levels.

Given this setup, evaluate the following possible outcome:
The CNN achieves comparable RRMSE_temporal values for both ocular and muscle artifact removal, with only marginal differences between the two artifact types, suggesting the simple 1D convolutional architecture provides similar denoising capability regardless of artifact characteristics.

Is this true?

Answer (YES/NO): NO